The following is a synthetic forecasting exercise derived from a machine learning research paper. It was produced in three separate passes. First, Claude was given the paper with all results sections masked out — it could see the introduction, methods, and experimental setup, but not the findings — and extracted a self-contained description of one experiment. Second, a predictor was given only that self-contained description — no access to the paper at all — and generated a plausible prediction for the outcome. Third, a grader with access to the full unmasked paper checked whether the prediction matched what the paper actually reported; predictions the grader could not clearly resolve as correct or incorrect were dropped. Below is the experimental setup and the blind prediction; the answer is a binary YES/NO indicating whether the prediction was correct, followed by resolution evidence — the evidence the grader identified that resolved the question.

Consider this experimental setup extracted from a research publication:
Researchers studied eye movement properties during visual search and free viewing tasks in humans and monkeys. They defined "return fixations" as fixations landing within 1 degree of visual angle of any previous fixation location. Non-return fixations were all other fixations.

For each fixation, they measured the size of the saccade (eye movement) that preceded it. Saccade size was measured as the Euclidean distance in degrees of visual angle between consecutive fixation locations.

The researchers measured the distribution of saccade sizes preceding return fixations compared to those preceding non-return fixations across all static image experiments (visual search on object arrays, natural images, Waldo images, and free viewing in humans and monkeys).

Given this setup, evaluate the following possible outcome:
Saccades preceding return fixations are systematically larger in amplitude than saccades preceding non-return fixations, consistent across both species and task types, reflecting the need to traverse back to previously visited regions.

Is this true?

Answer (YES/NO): NO